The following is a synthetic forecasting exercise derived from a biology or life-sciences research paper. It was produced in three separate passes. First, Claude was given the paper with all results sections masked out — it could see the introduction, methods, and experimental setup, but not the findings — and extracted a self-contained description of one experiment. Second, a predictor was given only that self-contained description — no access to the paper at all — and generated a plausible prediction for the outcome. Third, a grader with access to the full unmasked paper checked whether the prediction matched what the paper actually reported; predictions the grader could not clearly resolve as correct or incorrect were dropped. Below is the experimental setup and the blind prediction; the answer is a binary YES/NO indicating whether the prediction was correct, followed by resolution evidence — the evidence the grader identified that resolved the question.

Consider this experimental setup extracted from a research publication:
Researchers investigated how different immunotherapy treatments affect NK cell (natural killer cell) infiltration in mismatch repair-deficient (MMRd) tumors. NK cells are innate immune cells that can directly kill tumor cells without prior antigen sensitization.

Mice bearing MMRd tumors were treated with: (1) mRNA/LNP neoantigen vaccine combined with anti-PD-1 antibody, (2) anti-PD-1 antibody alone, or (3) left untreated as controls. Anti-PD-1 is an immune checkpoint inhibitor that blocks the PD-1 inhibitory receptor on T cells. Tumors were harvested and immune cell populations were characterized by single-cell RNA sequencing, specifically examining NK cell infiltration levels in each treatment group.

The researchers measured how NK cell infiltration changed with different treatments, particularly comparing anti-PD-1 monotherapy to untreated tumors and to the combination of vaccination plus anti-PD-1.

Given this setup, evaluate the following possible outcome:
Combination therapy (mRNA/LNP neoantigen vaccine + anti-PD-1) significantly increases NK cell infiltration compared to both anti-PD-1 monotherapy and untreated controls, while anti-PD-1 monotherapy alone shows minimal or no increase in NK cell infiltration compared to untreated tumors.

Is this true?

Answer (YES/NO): NO